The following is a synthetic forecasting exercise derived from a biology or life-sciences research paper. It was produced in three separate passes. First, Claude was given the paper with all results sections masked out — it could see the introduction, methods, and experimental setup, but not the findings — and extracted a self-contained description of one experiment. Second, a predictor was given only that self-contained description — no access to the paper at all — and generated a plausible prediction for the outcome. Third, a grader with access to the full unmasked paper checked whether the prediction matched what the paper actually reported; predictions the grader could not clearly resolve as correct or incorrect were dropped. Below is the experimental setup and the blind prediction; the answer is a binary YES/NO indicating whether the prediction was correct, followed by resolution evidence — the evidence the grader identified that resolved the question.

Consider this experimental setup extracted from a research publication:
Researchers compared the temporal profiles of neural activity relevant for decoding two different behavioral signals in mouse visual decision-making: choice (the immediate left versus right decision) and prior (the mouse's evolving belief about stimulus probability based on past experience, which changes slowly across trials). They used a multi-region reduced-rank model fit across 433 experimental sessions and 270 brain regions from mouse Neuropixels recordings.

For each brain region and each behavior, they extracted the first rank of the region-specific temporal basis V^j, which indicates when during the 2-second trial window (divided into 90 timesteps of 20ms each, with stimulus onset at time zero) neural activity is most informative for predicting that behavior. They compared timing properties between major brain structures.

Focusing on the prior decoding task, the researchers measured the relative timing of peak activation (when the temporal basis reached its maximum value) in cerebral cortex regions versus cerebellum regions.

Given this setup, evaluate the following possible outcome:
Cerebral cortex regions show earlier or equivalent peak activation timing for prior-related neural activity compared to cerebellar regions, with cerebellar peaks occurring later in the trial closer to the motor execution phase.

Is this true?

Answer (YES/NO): YES